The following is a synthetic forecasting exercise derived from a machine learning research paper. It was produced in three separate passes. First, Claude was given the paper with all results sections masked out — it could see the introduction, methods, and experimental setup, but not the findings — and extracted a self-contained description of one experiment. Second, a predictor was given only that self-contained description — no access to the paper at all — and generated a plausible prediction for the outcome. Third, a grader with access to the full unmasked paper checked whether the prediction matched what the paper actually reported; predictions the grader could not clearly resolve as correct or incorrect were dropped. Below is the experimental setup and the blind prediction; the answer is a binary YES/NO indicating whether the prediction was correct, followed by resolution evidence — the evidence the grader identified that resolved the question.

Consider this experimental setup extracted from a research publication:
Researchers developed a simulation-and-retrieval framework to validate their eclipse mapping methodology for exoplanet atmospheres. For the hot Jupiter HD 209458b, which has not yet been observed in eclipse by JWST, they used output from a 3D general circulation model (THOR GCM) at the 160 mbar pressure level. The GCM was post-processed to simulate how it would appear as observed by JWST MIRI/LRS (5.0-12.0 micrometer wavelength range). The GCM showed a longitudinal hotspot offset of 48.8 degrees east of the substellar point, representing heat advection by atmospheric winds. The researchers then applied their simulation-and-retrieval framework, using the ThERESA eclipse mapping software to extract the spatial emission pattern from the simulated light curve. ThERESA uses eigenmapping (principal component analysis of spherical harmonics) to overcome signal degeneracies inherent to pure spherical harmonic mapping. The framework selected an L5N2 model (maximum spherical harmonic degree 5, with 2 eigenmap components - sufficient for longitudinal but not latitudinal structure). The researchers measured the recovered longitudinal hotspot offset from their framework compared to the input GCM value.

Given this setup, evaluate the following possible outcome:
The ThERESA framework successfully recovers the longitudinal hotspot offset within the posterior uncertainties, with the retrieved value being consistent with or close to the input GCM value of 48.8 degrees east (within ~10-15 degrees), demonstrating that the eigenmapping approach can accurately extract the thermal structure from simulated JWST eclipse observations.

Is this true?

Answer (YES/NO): YES